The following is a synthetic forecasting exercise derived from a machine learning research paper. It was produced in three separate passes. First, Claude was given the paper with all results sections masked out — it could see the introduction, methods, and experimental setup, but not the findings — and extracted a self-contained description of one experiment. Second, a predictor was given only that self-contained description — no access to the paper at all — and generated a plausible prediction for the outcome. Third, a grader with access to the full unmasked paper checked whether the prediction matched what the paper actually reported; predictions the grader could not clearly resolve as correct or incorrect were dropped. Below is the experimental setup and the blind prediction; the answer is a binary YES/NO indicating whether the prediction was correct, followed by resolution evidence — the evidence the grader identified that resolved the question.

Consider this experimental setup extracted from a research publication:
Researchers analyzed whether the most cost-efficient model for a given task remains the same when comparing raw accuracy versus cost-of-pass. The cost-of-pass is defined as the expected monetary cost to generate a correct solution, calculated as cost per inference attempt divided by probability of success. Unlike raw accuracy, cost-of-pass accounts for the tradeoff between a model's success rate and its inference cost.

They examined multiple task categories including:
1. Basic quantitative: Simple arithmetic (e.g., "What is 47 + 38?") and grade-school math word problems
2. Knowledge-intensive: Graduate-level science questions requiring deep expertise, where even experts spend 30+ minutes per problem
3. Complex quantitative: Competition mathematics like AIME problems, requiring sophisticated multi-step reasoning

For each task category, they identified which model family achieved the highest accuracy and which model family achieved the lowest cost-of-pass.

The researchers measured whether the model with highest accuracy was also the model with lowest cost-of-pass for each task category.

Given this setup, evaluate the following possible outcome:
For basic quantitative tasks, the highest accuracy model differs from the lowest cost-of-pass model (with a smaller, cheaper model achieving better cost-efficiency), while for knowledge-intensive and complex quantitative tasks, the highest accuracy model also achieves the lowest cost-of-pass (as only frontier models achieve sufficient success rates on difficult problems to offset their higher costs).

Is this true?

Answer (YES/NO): NO